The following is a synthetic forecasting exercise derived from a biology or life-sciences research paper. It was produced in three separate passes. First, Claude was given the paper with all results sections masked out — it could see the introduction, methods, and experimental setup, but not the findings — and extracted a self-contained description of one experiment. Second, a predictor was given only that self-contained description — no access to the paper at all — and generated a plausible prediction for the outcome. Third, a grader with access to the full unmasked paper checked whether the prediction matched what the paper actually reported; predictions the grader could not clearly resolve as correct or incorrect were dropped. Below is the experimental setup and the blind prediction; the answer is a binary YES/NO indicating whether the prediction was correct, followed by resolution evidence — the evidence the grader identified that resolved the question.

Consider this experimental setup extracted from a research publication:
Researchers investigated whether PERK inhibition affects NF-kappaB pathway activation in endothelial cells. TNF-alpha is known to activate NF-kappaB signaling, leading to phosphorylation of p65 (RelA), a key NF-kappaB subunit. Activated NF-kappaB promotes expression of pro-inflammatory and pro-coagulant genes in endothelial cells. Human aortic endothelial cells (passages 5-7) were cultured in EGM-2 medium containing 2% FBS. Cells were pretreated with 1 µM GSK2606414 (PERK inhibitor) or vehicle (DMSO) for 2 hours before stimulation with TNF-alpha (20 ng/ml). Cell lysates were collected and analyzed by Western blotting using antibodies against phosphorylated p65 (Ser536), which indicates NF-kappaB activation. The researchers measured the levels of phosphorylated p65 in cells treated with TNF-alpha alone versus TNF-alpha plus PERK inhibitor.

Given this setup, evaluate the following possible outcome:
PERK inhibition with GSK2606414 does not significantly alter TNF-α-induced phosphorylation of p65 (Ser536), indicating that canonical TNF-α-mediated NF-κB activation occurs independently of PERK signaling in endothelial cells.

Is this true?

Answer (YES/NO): NO